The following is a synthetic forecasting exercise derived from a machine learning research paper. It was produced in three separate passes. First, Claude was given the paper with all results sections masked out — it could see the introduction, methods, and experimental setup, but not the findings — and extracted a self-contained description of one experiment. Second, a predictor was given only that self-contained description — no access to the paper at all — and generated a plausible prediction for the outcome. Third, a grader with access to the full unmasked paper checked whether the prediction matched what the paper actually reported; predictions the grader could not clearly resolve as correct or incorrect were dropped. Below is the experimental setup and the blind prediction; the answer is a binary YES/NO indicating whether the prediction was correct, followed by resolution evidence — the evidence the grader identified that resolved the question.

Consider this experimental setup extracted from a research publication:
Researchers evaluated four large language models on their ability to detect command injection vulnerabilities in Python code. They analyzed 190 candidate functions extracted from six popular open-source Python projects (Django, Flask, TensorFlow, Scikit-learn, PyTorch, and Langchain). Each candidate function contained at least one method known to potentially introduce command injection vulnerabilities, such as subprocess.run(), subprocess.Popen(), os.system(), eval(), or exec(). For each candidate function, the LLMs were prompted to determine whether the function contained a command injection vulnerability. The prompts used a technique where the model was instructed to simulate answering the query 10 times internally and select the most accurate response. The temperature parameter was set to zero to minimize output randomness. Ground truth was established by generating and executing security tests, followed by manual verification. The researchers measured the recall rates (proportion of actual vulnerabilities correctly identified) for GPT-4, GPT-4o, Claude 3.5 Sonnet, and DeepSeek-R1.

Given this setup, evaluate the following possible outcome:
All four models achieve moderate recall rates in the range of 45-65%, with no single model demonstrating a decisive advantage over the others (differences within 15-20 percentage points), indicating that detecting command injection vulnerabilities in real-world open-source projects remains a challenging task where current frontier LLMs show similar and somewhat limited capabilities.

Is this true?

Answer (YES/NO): NO